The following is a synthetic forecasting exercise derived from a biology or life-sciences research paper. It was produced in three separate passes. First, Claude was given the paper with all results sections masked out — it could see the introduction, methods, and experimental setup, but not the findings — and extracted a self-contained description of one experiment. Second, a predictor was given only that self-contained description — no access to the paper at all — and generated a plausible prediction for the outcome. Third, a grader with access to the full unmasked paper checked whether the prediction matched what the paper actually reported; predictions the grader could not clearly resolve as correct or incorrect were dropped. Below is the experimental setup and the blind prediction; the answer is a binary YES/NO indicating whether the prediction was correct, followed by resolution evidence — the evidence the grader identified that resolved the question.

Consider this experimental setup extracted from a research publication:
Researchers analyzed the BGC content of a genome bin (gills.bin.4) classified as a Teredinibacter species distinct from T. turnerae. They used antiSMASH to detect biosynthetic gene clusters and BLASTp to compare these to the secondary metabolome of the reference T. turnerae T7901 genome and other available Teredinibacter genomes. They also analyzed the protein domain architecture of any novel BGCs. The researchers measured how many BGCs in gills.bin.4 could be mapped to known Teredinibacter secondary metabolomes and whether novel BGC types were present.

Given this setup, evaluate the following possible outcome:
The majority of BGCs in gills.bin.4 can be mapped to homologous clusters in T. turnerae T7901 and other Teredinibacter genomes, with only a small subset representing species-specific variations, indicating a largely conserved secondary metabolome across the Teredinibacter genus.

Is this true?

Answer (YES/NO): NO